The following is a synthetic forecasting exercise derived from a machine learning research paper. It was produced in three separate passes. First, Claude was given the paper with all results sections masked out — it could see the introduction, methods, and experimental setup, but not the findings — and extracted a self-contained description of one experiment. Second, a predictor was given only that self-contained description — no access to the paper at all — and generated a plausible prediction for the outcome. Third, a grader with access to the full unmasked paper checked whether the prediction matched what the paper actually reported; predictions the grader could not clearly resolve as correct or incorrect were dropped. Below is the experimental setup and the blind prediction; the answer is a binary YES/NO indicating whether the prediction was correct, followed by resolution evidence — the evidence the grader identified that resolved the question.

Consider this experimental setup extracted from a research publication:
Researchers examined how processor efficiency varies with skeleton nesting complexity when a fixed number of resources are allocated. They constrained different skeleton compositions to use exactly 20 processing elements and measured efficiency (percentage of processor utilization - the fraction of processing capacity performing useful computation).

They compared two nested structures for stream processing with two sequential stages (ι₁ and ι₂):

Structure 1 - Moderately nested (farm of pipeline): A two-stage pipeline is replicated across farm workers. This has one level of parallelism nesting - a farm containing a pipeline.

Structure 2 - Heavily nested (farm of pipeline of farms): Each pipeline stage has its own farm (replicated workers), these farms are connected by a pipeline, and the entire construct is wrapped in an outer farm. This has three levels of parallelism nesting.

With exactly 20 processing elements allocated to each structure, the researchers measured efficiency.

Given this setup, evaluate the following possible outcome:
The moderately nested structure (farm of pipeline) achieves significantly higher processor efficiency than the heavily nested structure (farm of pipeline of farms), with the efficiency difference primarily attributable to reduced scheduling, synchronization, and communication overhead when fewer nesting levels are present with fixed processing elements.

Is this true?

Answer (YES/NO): YES